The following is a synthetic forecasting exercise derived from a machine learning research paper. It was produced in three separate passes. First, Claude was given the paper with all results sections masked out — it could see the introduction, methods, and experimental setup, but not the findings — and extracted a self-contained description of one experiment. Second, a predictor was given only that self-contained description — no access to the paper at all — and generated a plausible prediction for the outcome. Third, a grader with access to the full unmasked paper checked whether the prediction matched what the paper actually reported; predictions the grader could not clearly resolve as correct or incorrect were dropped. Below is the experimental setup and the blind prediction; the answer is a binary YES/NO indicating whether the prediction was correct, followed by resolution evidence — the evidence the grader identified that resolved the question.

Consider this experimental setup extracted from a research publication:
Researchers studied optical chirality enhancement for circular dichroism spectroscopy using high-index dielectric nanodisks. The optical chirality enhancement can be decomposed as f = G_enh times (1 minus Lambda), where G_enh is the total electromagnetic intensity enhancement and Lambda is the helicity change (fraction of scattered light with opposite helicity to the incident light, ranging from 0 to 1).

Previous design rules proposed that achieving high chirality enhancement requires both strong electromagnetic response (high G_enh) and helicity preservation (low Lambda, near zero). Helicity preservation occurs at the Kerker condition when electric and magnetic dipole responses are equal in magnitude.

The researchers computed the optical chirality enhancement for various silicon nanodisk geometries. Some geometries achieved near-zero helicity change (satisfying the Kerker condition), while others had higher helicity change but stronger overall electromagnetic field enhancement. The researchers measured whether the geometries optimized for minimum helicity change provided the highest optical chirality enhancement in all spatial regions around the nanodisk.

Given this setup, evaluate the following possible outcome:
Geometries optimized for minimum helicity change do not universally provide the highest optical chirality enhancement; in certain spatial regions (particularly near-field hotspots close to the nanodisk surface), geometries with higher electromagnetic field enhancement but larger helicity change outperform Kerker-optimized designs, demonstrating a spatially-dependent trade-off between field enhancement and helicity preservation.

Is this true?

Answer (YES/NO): YES